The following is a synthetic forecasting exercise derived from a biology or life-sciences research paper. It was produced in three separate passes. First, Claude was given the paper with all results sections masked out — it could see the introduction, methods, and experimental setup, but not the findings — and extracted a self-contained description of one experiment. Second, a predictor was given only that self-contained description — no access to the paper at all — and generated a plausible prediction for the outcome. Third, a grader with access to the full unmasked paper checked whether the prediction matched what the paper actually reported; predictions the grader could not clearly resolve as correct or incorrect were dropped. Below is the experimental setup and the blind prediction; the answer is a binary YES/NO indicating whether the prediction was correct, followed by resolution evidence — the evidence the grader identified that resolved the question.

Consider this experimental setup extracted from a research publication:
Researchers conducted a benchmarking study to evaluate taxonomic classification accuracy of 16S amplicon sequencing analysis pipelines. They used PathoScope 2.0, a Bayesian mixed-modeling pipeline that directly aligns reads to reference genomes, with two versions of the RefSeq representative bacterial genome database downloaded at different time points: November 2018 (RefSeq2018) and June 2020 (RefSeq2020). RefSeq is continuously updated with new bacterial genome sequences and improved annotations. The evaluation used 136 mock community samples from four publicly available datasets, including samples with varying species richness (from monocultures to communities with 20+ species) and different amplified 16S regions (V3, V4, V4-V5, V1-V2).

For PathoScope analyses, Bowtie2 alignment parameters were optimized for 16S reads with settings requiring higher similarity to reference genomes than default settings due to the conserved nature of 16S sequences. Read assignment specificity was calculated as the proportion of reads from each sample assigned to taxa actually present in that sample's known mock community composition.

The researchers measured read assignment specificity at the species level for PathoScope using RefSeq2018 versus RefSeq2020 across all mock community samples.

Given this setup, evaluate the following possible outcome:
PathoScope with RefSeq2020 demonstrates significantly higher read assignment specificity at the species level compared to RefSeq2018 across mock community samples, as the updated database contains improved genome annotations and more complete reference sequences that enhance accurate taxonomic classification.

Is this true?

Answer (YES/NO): NO